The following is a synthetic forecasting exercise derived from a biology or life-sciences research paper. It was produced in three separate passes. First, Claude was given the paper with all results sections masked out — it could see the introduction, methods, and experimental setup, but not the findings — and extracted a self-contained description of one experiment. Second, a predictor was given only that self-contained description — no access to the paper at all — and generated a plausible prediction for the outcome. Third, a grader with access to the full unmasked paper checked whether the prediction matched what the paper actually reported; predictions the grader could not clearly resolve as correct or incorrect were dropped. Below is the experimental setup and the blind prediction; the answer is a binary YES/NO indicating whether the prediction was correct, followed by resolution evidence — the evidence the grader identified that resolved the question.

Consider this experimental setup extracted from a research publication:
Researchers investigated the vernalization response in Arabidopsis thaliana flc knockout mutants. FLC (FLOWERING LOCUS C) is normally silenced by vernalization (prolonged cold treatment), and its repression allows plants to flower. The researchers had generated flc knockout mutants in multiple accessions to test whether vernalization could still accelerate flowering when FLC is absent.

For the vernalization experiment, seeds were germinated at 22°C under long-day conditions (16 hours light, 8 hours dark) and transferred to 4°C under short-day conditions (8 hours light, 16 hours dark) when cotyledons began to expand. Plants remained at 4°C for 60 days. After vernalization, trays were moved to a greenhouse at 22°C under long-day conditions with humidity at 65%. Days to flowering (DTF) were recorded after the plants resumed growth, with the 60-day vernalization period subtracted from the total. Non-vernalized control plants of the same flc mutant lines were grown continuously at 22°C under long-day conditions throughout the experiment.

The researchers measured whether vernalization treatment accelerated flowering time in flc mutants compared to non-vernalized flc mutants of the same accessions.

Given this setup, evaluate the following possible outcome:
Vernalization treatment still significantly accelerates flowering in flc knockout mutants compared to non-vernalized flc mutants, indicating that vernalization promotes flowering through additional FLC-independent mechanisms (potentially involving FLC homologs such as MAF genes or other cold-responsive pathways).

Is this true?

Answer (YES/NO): NO